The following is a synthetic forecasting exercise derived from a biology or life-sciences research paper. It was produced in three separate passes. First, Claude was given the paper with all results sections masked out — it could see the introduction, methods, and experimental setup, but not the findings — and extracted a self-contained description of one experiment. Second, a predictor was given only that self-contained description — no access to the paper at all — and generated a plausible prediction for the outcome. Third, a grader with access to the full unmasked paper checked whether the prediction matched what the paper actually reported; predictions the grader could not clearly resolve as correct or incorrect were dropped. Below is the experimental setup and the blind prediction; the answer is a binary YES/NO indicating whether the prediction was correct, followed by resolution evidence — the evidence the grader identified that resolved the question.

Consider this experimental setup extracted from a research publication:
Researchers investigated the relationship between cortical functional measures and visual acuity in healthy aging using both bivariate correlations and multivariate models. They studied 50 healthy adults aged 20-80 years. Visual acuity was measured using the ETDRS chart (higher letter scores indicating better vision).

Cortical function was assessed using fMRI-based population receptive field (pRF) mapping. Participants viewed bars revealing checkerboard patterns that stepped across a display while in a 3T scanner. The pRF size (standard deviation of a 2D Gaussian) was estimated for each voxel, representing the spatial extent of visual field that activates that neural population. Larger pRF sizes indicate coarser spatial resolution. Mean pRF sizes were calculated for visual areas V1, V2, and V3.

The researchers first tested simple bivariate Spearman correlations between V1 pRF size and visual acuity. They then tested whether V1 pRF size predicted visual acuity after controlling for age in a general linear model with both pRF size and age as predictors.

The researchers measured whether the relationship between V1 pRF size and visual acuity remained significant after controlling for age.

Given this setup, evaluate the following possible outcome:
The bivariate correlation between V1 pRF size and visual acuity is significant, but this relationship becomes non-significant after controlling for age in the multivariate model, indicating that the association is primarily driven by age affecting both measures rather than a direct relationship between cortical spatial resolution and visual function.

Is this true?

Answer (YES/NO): NO